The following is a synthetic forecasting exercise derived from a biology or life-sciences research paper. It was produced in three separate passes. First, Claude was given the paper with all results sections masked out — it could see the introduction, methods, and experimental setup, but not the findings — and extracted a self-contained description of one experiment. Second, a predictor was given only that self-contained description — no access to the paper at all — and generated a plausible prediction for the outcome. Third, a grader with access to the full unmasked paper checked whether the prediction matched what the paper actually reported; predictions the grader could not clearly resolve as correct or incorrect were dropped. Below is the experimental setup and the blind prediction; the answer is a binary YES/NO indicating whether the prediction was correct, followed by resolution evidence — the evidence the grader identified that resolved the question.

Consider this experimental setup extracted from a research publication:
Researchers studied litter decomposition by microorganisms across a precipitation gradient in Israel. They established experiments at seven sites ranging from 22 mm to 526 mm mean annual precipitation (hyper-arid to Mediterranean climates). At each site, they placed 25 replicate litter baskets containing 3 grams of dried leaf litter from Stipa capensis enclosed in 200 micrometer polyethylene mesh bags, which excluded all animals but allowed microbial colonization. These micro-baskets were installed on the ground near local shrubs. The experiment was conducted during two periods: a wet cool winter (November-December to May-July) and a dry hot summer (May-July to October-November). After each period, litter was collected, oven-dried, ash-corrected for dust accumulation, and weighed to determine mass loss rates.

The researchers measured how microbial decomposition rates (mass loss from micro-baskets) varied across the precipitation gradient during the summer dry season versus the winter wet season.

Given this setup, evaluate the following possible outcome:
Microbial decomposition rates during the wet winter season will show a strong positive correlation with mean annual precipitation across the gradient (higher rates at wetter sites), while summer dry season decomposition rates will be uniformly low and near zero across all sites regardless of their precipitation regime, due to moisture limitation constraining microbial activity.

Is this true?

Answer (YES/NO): YES